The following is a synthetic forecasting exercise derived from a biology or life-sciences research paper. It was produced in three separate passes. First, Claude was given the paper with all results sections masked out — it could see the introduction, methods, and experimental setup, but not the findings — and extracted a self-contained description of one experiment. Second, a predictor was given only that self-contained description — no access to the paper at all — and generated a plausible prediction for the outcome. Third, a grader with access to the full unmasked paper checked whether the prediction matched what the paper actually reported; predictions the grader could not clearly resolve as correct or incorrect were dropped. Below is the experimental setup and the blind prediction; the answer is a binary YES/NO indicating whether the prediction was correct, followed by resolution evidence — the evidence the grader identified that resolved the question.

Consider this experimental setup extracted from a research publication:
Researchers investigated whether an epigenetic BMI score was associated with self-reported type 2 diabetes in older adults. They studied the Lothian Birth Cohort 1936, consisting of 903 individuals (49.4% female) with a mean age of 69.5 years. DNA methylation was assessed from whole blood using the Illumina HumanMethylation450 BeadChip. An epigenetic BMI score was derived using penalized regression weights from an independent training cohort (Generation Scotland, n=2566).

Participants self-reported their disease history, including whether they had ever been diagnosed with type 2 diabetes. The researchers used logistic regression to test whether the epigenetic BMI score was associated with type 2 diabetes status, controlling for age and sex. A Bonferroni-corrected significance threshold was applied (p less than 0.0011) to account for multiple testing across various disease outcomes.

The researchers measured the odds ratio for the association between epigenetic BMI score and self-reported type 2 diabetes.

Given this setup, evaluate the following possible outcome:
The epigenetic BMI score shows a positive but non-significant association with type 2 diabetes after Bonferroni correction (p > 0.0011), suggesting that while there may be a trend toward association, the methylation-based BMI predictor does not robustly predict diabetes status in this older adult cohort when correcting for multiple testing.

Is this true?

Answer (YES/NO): NO